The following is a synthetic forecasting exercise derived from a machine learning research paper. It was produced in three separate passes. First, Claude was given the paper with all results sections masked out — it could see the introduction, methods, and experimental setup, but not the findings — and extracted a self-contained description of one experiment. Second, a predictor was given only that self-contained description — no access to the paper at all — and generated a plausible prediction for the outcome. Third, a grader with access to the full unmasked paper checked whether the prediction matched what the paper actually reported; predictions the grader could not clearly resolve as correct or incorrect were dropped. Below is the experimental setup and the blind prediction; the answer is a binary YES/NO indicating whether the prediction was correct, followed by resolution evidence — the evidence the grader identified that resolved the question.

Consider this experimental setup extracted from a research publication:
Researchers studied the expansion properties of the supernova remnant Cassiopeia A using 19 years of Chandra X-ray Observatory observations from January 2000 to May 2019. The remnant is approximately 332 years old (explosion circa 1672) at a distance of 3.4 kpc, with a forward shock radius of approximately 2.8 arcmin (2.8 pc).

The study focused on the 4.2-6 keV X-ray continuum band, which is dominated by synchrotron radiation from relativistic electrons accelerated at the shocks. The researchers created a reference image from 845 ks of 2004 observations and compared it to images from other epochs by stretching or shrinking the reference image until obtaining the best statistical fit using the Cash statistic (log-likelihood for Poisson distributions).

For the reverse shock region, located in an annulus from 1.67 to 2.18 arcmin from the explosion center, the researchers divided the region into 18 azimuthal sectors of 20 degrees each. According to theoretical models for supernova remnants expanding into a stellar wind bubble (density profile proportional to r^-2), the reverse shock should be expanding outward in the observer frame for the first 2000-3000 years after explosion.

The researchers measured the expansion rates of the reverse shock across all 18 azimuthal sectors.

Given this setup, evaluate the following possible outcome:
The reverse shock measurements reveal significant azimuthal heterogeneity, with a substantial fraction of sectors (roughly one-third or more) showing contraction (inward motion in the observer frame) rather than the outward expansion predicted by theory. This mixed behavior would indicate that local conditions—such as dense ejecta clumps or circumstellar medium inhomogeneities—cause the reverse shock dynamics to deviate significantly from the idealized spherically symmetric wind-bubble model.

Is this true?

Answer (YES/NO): NO